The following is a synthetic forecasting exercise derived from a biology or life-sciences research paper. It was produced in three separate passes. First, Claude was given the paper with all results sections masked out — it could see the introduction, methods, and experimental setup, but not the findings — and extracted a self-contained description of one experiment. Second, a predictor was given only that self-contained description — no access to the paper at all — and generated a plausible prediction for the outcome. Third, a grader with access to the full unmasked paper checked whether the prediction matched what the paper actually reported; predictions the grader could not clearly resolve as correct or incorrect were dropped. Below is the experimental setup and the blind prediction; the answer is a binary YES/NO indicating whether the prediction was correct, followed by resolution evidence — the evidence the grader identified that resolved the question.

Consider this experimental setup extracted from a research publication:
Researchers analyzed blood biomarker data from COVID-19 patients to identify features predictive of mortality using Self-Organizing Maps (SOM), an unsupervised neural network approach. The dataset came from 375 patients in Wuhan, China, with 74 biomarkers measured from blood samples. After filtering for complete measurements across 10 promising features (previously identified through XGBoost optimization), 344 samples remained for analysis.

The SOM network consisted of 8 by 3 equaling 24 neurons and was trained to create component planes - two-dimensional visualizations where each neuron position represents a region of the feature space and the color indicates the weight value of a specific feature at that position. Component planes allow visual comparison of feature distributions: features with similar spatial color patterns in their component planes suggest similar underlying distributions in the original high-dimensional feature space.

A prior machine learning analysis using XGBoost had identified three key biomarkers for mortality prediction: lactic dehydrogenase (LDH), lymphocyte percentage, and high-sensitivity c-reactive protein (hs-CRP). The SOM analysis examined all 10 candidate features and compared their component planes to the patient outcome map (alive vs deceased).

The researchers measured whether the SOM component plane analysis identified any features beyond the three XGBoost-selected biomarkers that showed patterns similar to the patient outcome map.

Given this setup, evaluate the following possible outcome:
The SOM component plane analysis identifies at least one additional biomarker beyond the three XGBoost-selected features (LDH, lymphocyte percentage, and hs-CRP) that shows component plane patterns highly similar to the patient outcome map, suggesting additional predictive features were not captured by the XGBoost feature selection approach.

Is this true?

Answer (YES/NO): NO